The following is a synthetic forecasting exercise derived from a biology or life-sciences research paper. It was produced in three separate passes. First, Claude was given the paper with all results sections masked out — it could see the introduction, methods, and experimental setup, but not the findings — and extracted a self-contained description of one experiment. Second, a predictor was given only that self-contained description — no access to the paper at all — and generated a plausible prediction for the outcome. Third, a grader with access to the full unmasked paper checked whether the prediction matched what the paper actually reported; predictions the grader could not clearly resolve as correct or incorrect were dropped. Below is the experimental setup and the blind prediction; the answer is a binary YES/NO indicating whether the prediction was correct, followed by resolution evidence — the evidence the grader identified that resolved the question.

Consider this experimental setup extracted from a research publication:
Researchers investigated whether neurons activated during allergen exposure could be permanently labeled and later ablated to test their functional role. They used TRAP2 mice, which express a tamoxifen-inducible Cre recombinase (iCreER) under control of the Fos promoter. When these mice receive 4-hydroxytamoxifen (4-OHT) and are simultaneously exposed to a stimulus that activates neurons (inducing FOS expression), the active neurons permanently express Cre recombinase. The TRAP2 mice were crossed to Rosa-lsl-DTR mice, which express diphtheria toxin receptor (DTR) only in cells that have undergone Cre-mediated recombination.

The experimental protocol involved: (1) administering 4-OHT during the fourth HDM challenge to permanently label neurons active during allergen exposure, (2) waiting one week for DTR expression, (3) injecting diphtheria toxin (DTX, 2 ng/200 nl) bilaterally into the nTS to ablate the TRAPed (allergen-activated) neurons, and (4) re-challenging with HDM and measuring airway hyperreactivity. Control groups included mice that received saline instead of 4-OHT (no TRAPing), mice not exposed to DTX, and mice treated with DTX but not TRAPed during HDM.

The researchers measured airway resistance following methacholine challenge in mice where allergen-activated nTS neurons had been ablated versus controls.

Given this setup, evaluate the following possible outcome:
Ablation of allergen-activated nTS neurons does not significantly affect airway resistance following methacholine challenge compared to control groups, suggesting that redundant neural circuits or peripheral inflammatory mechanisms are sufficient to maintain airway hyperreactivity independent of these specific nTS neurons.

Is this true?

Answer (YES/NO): NO